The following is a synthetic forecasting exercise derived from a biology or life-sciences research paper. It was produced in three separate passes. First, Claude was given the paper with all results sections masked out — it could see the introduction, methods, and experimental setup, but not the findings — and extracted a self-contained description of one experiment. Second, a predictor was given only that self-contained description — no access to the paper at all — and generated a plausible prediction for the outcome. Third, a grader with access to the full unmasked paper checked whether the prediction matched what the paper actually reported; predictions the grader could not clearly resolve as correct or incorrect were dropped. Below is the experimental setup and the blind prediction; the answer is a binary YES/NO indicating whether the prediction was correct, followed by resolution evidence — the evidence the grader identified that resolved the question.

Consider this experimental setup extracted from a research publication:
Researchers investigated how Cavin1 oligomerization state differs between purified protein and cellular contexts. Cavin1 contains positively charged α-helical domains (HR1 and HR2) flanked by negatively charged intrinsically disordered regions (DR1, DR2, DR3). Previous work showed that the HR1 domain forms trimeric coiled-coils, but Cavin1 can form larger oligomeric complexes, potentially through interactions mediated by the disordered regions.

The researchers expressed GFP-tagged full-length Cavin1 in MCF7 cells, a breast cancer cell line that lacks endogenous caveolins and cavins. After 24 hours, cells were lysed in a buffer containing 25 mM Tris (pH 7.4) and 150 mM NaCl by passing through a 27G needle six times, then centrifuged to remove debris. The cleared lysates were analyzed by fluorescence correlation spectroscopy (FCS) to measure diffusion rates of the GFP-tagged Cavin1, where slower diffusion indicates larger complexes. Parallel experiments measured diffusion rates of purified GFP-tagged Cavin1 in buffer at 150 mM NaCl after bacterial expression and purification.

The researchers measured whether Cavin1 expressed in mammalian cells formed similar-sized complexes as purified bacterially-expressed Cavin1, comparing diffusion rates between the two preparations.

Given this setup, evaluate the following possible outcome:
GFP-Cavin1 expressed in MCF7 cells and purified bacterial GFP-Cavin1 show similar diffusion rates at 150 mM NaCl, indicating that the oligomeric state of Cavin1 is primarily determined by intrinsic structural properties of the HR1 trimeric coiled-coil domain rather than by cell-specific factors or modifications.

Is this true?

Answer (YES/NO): NO